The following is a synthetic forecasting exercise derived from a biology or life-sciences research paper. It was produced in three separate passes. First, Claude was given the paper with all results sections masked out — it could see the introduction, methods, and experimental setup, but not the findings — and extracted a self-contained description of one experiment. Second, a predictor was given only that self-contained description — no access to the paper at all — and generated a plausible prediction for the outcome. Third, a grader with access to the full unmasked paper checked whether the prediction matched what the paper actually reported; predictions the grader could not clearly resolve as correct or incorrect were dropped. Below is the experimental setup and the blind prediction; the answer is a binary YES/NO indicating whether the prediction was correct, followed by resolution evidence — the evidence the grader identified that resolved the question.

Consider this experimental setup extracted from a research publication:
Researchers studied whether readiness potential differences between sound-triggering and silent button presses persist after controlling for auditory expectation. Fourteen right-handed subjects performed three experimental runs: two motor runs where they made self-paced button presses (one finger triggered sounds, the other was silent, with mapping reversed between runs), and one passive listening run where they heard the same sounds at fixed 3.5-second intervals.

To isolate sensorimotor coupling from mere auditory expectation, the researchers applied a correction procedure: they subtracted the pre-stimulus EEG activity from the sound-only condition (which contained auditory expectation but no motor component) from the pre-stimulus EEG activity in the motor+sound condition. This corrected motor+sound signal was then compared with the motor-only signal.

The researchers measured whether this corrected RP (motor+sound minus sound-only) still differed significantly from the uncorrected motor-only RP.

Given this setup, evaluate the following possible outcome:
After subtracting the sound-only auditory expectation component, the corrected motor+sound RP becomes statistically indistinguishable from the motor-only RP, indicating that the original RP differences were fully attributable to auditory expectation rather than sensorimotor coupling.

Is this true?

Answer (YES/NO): NO